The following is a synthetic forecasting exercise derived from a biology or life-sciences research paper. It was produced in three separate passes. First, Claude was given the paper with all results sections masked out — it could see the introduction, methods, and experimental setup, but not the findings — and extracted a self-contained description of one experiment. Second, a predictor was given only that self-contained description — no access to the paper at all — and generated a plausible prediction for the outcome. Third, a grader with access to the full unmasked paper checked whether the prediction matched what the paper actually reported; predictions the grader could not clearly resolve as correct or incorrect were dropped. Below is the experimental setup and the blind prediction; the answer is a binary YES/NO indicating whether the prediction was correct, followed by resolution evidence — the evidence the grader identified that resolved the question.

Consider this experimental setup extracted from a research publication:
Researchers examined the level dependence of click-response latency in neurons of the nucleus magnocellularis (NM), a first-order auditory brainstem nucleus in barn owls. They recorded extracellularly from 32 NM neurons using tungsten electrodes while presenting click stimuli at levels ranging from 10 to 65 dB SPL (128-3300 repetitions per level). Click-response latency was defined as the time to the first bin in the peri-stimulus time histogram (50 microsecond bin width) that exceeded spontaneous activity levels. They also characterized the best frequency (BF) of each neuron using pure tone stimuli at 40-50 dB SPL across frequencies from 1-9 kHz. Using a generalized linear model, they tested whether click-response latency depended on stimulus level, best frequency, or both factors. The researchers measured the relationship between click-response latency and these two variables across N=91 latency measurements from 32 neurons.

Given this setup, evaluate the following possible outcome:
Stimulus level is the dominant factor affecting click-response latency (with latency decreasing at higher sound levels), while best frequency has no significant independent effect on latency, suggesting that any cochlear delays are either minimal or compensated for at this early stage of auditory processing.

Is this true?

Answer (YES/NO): NO